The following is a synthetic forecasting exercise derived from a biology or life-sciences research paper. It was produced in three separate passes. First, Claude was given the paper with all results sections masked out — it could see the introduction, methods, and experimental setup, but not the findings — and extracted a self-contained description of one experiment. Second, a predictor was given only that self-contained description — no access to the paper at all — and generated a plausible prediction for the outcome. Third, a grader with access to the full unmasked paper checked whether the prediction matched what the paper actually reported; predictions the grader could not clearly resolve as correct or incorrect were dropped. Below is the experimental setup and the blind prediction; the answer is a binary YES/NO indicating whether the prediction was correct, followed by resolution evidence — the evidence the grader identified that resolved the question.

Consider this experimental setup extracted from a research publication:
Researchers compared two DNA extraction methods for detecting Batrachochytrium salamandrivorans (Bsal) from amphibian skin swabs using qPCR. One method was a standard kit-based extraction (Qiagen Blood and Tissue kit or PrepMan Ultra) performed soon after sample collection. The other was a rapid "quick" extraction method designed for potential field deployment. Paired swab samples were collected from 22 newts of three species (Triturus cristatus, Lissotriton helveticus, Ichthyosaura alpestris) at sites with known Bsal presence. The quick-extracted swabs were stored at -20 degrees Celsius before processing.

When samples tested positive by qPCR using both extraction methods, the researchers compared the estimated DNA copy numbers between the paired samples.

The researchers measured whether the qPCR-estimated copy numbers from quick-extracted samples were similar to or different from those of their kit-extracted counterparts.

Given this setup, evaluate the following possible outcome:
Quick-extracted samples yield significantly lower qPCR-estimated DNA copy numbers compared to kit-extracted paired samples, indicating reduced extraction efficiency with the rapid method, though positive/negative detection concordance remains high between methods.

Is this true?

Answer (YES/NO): NO